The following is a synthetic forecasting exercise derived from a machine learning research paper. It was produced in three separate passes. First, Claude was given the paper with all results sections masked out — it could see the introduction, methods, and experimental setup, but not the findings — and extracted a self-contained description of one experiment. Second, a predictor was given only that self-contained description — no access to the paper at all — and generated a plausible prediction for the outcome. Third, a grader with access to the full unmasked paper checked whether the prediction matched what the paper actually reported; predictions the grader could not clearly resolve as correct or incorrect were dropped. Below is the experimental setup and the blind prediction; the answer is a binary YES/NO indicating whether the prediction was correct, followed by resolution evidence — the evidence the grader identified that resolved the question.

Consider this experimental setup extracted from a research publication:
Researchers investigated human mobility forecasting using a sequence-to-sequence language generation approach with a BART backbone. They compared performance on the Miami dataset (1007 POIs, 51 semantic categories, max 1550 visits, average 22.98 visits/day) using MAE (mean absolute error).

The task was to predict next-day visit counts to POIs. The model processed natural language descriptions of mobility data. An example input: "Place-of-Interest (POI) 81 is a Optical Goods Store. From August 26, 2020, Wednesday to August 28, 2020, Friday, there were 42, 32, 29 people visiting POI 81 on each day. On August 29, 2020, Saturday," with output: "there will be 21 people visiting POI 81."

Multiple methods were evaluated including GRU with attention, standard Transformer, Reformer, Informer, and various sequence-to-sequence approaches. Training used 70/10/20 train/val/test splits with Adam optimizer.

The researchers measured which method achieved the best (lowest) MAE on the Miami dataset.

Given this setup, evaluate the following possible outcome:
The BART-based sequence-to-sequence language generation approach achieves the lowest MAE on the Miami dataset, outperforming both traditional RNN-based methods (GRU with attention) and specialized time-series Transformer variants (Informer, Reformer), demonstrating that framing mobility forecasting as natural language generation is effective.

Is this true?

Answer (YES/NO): YES